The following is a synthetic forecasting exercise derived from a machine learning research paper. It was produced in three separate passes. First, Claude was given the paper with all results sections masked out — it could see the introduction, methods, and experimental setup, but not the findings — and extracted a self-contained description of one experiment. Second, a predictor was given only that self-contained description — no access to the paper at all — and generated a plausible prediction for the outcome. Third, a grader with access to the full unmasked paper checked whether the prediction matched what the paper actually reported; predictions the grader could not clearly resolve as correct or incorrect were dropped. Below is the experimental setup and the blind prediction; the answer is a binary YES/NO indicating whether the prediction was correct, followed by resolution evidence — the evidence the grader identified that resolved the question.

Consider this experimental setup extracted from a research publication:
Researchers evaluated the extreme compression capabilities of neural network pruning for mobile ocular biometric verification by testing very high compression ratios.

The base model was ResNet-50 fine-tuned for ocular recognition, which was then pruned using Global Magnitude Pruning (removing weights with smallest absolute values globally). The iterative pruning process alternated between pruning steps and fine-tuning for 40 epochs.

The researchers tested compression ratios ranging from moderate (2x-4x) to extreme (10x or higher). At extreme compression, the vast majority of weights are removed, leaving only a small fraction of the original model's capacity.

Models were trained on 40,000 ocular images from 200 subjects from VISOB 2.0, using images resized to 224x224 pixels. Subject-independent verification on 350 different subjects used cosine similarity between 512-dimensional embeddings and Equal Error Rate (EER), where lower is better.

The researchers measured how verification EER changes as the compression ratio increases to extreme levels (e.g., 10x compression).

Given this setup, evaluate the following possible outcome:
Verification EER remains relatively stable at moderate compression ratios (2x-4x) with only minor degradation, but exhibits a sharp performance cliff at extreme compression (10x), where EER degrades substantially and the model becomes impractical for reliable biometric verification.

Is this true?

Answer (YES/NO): NO